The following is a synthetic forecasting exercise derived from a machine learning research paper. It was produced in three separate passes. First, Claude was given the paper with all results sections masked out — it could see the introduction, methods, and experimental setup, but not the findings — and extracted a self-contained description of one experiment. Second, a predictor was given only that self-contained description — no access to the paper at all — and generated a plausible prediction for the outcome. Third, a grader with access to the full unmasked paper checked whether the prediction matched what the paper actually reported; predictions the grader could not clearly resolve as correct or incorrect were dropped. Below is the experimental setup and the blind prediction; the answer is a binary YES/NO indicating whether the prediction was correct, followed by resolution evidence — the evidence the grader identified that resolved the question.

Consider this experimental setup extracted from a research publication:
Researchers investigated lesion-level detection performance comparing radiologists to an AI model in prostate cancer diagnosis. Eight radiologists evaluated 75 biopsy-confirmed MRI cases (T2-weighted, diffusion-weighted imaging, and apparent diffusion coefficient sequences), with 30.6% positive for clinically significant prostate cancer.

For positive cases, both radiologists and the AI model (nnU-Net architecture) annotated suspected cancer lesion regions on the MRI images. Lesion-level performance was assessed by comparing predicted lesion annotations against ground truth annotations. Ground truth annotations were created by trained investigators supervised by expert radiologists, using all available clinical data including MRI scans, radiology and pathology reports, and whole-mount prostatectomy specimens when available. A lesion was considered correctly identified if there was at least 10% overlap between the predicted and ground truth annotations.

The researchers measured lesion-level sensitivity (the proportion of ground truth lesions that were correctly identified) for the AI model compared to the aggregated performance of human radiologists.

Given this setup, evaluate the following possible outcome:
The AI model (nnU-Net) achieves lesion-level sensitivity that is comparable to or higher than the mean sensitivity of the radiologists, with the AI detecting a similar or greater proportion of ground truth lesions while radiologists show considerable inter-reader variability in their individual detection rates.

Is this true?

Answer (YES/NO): YES